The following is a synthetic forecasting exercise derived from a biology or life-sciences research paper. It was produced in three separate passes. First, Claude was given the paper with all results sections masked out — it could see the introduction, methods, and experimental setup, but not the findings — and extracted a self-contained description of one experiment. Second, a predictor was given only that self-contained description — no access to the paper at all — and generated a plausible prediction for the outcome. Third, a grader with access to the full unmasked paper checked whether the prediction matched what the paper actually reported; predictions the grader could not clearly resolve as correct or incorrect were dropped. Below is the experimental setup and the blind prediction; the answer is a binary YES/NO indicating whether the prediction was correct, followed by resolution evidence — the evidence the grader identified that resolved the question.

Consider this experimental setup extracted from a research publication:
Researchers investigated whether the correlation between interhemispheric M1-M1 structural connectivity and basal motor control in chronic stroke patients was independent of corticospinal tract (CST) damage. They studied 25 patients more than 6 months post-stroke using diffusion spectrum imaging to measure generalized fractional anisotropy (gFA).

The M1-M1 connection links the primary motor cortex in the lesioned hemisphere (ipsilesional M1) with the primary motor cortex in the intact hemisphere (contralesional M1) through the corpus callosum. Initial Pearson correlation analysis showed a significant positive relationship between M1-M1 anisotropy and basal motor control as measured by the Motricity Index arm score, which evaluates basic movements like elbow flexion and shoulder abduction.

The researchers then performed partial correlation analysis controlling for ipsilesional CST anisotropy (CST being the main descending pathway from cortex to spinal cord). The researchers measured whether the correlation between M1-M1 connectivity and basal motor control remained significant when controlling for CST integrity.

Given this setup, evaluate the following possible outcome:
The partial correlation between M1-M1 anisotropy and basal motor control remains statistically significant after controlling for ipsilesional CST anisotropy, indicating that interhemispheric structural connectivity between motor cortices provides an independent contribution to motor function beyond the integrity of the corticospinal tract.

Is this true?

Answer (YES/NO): NO